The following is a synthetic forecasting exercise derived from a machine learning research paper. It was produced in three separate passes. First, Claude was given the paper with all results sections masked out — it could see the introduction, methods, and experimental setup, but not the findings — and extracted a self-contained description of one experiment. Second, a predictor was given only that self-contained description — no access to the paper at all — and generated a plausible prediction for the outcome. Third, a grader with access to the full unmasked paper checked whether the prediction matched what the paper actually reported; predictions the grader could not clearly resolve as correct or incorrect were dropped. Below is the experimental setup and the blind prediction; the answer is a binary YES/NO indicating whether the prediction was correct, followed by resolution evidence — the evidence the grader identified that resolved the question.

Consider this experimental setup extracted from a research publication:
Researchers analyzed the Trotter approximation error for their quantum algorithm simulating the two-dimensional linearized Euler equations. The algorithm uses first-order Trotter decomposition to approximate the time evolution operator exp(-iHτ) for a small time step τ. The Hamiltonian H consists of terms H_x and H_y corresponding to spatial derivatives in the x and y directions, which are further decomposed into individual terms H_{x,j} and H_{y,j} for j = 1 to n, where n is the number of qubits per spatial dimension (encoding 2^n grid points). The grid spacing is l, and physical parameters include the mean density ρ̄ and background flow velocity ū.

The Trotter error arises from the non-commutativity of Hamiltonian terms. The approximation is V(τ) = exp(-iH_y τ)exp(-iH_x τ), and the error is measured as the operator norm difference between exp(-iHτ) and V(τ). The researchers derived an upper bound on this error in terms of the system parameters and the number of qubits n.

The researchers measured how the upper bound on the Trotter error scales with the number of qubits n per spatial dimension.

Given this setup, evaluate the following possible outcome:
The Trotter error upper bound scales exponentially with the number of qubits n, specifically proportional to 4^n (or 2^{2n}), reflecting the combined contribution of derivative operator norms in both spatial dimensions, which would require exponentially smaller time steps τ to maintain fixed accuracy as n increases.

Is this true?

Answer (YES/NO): NO